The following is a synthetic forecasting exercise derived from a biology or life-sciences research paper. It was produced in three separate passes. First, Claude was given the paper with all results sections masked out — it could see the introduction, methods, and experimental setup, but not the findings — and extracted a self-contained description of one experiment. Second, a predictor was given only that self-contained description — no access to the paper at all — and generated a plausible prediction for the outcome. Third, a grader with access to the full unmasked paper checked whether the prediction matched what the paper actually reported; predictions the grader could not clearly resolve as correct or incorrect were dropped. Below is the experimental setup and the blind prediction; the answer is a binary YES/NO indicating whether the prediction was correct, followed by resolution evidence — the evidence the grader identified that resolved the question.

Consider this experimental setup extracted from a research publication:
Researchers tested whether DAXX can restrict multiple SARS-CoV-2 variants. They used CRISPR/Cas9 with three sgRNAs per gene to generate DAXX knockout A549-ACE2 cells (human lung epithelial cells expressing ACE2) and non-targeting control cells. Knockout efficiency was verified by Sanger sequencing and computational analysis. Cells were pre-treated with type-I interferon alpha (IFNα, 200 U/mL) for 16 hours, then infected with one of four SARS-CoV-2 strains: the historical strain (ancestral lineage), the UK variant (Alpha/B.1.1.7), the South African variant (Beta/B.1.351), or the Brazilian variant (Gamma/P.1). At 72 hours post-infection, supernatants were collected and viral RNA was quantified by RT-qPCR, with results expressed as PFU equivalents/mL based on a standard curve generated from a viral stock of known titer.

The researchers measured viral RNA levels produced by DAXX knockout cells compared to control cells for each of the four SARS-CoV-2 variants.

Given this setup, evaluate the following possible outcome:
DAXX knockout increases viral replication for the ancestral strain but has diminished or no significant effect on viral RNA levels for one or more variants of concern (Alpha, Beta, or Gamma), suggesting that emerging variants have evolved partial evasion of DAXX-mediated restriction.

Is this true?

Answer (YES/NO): NO